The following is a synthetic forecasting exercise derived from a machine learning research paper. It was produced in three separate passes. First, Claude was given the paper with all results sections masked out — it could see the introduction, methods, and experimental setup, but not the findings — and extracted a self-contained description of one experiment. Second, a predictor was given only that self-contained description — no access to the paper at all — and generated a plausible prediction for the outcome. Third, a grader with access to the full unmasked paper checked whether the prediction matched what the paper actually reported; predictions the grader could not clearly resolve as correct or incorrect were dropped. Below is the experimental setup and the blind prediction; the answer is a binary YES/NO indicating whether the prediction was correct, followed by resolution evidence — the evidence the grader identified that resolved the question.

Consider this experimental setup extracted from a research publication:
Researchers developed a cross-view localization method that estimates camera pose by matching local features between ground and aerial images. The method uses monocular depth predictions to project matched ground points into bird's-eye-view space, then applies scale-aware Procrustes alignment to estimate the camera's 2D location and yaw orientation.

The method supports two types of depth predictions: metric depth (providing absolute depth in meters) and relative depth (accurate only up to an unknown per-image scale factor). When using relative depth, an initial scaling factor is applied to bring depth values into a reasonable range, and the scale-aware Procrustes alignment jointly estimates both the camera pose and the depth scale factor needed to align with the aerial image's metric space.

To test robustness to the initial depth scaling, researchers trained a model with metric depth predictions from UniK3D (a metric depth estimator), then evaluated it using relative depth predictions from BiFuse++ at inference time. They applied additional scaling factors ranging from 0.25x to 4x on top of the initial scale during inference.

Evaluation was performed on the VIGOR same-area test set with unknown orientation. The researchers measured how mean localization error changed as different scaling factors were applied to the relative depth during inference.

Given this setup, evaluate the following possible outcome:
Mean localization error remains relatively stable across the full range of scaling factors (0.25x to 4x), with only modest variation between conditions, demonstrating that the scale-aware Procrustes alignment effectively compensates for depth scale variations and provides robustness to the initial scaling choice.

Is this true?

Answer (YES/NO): YES